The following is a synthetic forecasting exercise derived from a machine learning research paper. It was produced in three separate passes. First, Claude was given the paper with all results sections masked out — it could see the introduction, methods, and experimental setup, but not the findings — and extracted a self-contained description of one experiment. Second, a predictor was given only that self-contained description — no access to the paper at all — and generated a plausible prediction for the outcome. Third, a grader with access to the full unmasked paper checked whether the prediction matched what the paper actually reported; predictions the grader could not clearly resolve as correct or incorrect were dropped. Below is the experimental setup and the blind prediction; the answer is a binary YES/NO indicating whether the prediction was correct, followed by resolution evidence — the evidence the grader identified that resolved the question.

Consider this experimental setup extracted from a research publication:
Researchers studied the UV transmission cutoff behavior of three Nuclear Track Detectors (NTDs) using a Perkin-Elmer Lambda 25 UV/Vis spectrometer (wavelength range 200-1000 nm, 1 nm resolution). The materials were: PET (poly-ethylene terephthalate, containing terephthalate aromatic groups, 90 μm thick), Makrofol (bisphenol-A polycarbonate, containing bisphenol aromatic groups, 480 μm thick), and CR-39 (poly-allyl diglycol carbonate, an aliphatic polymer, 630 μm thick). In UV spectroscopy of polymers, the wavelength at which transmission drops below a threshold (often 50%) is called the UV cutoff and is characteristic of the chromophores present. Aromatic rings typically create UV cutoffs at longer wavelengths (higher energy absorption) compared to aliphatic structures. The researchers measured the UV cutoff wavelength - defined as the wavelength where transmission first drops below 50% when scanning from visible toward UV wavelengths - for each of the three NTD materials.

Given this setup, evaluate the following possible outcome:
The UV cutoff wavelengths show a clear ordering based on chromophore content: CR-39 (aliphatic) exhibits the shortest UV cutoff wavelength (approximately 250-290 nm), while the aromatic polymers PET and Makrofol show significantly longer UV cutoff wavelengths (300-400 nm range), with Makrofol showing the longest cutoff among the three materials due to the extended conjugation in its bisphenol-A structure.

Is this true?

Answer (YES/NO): NO